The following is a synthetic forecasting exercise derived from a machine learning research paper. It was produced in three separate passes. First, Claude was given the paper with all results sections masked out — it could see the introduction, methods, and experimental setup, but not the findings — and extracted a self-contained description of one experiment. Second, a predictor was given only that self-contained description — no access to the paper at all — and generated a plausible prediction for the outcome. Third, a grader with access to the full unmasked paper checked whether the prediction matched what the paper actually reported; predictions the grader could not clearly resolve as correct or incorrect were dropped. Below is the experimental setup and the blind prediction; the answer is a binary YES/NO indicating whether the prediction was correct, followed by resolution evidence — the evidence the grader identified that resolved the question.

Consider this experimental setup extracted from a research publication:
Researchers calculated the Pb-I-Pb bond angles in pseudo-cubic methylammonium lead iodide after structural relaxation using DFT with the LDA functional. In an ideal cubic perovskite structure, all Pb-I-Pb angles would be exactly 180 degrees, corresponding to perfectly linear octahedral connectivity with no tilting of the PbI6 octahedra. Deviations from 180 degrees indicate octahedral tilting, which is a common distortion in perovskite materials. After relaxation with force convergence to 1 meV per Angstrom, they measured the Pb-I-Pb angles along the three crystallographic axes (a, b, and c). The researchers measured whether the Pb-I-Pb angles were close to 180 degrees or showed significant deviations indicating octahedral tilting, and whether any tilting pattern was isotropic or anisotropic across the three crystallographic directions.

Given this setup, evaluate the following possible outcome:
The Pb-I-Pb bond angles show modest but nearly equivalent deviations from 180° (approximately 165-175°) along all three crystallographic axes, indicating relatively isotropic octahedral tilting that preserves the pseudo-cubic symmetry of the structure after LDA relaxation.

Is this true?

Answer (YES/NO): NO